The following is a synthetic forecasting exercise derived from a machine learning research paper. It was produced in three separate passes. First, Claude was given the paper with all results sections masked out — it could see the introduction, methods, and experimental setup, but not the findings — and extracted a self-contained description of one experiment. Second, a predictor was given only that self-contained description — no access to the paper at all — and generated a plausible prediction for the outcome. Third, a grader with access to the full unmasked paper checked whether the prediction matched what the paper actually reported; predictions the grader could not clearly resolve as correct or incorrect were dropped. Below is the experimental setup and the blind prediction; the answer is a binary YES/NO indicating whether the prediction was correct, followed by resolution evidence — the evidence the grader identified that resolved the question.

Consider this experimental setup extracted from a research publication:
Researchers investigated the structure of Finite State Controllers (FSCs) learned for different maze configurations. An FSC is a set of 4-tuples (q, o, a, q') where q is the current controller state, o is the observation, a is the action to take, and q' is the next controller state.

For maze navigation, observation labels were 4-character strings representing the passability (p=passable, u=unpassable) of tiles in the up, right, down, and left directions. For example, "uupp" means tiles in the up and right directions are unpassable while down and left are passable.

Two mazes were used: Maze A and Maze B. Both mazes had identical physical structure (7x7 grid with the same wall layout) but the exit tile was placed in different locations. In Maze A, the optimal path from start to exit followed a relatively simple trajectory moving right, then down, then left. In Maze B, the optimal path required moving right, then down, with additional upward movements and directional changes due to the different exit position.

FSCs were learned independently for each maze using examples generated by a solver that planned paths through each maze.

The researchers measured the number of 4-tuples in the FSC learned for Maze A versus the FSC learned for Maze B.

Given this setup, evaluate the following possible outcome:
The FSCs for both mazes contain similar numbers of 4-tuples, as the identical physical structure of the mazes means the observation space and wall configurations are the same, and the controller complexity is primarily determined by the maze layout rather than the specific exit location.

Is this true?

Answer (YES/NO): NO